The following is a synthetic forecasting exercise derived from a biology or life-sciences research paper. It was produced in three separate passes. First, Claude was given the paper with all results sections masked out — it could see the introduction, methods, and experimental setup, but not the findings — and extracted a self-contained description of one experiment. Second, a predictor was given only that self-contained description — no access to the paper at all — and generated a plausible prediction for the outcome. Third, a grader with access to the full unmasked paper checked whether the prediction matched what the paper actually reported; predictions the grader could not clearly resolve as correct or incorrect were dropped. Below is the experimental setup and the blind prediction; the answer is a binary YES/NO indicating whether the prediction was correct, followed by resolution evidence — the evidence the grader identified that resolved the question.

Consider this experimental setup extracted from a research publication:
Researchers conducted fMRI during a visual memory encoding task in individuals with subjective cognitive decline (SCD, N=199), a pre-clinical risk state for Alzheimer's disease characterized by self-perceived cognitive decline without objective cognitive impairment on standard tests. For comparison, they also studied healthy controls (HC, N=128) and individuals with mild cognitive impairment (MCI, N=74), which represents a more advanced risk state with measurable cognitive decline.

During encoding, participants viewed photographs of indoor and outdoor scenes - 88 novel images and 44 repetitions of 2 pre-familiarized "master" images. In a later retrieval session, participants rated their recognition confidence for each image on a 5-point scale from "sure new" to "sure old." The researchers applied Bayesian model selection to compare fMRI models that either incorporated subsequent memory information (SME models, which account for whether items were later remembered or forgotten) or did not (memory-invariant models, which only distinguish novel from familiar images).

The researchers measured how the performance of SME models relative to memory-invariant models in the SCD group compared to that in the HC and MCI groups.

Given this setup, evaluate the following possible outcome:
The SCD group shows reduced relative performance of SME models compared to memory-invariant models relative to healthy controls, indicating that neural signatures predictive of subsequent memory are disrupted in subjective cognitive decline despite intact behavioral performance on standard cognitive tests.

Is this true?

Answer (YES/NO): NO